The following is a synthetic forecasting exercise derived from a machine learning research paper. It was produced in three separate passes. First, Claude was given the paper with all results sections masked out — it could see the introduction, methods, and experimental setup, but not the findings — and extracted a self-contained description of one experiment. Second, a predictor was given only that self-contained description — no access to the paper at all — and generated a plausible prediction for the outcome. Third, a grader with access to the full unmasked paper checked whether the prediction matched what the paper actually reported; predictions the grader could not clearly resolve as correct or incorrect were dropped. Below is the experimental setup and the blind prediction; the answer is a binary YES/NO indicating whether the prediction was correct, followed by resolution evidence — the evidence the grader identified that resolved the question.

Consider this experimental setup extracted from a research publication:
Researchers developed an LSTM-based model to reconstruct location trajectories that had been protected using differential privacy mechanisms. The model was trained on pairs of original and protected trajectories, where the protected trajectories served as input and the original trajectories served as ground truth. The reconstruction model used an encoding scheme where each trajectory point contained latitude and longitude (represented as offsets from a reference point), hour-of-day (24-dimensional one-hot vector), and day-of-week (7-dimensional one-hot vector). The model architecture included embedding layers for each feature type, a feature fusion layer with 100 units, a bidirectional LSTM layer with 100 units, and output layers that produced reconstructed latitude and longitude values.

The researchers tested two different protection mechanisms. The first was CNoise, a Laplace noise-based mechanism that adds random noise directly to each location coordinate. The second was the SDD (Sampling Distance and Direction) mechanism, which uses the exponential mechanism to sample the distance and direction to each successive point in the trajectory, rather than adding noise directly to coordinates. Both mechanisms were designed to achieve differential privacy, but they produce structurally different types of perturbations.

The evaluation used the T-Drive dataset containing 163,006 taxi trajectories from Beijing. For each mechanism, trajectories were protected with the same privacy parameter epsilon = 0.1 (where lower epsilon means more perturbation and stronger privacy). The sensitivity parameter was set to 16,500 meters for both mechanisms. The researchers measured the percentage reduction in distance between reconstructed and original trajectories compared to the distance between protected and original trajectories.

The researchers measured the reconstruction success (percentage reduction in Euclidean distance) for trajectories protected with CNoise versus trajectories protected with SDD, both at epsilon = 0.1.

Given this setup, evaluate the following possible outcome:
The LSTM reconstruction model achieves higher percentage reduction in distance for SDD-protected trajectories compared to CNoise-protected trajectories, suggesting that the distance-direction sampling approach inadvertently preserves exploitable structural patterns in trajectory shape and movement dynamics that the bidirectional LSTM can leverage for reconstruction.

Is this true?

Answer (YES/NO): NO